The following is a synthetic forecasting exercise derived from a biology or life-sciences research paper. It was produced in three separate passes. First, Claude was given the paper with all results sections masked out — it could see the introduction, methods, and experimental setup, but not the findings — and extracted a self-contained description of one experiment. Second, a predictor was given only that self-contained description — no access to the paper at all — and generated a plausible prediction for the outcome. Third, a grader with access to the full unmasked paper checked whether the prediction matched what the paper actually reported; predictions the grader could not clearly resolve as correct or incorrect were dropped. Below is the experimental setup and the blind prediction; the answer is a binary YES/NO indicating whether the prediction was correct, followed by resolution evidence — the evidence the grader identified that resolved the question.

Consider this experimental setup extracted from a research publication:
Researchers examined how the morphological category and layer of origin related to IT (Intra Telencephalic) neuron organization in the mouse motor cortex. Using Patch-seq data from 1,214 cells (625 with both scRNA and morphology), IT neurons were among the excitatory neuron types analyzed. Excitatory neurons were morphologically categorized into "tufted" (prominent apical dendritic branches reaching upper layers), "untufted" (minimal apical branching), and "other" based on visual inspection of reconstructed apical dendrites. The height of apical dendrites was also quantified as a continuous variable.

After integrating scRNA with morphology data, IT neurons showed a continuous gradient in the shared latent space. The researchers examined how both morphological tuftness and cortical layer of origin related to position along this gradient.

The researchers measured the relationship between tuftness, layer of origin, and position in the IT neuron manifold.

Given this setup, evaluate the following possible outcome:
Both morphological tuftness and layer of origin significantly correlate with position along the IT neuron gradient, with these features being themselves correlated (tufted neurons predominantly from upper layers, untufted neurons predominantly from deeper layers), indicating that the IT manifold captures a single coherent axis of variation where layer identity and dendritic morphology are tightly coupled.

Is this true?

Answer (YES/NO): NO